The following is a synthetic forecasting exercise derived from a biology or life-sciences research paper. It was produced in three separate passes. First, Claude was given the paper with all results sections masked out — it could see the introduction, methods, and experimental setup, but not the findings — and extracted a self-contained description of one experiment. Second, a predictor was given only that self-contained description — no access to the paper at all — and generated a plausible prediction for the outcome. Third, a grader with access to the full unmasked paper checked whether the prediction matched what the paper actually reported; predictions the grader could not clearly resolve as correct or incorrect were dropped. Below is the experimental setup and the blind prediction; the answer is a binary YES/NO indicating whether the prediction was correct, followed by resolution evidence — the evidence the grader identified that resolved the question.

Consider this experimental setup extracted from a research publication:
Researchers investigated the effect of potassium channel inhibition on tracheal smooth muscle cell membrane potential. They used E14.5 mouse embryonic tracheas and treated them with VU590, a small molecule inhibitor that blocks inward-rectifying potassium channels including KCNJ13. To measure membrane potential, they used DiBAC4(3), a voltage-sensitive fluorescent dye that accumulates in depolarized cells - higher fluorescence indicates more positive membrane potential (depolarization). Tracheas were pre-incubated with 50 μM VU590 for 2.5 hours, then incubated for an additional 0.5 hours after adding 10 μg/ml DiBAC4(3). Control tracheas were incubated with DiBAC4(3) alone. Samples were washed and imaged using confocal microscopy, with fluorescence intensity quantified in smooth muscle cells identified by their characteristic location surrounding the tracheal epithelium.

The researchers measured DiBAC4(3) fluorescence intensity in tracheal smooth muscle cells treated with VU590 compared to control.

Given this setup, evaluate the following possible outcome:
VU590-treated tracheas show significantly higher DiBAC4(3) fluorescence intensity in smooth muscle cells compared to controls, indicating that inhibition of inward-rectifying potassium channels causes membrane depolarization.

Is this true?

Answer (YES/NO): YES